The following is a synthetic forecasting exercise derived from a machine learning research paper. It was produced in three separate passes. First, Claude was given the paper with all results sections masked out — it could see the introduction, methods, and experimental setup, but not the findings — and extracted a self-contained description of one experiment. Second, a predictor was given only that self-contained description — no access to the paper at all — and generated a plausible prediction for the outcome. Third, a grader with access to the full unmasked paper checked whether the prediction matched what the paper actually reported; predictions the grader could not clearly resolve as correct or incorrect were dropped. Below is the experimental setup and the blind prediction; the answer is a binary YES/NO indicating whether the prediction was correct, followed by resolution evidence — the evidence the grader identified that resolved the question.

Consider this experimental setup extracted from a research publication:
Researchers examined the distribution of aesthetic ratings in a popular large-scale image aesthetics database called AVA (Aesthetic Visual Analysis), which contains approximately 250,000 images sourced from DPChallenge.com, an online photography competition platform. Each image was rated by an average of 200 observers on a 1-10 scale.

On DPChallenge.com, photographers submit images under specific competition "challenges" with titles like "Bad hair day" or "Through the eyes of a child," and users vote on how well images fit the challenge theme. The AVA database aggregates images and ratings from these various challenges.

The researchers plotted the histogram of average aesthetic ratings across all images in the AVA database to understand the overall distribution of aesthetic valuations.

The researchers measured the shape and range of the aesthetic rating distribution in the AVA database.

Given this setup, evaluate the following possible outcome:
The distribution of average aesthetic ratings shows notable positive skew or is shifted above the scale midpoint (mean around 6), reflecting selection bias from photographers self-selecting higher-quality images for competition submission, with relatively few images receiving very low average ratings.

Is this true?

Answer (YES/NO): NO